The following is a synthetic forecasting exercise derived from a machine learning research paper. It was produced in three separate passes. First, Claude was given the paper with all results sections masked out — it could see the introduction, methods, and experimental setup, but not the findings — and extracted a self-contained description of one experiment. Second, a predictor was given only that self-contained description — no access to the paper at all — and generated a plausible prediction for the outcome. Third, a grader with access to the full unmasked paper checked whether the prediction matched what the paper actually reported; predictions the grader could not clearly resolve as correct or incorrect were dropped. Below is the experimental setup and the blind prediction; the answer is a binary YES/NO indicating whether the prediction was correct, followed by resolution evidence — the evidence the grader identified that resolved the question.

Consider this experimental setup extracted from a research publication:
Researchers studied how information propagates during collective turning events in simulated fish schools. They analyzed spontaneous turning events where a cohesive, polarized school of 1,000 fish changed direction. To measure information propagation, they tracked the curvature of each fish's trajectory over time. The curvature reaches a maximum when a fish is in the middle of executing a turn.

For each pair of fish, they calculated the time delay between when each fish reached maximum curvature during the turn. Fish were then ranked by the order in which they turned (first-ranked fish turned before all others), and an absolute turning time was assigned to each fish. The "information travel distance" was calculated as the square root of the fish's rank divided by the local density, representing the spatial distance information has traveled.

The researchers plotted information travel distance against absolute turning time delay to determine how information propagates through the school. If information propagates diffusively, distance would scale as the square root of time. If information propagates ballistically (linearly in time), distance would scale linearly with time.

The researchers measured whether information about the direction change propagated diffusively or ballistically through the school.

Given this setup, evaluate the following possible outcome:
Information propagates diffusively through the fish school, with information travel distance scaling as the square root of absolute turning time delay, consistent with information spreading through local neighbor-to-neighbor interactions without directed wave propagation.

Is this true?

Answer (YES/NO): NO